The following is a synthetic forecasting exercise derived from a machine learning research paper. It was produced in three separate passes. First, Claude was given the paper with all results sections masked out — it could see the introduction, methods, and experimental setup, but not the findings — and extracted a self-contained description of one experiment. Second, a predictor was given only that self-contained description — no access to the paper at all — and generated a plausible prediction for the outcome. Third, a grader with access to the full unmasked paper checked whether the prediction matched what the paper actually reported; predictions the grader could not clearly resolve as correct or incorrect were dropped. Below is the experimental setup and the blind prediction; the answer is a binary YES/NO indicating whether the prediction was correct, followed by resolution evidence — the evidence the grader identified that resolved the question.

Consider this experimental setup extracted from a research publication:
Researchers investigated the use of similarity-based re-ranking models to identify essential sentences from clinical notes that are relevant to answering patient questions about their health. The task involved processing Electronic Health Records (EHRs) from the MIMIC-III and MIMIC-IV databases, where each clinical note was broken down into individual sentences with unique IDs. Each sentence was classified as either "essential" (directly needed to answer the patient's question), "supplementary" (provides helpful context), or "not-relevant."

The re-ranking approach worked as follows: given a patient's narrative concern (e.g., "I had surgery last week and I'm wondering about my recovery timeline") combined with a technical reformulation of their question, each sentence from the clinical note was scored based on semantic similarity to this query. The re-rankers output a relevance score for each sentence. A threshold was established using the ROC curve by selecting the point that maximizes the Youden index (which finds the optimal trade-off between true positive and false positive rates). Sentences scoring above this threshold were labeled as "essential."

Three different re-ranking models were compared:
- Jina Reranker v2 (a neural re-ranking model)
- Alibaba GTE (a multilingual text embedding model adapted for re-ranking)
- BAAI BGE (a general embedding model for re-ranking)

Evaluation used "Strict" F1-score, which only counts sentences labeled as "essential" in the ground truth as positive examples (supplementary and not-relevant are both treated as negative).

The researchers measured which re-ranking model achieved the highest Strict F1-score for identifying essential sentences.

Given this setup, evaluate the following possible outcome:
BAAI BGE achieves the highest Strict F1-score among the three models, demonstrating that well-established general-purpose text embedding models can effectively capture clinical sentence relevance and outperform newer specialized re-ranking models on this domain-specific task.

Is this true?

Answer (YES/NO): NO